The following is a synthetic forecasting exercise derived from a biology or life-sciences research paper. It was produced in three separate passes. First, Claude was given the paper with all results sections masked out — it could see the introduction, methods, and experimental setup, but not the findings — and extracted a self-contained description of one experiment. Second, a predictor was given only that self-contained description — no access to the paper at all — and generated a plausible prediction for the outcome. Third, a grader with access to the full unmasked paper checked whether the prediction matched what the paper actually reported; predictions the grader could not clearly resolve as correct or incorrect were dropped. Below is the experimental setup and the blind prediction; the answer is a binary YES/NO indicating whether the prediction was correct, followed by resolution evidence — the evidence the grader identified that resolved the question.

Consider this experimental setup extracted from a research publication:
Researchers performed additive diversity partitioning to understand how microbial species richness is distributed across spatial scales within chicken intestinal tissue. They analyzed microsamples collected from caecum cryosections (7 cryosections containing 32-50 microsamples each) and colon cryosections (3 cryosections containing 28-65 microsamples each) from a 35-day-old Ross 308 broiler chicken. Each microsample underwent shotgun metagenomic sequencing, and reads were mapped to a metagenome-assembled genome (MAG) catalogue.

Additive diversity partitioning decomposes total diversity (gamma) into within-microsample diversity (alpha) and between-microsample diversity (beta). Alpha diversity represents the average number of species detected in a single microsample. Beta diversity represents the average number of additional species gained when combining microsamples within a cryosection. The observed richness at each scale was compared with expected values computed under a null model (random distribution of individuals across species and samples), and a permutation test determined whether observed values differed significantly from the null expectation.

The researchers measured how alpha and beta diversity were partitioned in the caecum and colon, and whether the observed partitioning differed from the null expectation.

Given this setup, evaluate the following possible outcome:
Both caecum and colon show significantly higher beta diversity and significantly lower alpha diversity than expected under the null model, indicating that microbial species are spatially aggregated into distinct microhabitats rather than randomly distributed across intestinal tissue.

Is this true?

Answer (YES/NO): YES